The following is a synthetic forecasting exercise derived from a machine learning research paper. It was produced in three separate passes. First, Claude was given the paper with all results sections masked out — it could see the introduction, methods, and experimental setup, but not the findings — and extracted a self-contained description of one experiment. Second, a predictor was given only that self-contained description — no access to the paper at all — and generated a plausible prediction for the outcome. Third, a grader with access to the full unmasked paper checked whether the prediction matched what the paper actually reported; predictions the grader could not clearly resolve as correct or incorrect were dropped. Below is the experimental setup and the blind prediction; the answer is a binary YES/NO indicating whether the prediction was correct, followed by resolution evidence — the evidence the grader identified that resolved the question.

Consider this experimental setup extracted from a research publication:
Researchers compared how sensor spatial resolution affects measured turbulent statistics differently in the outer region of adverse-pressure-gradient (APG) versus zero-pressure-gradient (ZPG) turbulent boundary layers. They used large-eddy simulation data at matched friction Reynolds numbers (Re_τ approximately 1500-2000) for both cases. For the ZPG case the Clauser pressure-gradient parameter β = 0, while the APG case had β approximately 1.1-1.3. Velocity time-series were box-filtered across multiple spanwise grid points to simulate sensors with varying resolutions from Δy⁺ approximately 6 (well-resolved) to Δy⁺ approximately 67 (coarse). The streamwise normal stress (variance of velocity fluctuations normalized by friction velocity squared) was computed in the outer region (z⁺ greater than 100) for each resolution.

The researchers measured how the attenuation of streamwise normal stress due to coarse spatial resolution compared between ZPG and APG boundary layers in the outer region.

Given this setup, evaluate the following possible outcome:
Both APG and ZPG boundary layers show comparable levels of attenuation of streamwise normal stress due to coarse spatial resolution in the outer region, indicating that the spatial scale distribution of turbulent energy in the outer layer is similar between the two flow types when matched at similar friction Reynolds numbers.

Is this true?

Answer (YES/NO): NO